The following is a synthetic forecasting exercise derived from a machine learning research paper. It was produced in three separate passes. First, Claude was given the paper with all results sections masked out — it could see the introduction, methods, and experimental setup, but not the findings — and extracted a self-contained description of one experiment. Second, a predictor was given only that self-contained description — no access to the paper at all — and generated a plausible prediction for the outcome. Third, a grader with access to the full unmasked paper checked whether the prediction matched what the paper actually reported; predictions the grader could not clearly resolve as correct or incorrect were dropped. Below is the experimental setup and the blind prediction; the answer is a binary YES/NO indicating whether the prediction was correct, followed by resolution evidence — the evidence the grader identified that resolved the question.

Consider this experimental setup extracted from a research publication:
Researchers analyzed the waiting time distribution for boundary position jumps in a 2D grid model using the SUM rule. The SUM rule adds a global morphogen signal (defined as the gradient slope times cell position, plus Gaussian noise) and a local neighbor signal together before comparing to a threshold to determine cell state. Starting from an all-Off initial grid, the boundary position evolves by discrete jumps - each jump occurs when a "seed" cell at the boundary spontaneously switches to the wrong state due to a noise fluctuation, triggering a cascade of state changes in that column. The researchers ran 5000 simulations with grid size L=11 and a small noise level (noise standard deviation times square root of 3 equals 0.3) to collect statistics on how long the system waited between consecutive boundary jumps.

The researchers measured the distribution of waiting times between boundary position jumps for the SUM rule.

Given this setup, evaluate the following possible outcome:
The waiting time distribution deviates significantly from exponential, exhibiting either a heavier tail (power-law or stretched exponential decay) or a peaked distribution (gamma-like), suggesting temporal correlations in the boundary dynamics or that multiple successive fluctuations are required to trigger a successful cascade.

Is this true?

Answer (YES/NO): NO